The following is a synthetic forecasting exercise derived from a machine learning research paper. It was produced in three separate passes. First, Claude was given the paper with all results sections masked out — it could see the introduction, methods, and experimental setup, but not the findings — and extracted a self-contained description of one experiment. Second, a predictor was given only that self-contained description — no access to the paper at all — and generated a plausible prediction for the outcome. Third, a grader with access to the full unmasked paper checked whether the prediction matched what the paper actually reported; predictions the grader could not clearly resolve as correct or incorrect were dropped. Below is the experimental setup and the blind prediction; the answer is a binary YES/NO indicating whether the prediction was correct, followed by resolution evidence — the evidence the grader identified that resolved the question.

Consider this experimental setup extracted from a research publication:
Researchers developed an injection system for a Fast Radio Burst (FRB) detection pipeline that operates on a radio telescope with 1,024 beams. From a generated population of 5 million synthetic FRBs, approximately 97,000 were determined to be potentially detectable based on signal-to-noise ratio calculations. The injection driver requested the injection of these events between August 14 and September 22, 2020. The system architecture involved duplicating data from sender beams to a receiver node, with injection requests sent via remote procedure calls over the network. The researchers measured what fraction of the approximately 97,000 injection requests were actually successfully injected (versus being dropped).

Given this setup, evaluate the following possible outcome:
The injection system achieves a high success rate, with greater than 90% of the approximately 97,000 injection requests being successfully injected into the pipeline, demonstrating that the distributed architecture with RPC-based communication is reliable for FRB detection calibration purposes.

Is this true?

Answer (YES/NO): NO